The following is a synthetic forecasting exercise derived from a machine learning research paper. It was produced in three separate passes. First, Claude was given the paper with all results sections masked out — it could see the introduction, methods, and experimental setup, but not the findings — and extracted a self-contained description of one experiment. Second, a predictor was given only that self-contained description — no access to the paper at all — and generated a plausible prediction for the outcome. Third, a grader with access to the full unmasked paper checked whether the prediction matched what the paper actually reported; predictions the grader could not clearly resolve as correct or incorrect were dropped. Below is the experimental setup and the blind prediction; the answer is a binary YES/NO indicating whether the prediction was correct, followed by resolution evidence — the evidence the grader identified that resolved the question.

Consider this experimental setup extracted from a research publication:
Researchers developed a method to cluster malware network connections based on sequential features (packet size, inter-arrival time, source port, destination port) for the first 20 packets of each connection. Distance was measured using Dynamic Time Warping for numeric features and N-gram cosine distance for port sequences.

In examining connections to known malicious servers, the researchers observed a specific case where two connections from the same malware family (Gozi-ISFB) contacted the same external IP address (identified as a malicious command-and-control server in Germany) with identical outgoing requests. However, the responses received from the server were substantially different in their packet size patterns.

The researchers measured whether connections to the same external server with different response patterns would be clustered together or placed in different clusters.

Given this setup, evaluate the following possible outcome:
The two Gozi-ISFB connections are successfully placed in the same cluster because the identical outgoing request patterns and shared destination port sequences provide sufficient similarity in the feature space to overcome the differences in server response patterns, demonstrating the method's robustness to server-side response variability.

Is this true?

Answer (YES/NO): NO